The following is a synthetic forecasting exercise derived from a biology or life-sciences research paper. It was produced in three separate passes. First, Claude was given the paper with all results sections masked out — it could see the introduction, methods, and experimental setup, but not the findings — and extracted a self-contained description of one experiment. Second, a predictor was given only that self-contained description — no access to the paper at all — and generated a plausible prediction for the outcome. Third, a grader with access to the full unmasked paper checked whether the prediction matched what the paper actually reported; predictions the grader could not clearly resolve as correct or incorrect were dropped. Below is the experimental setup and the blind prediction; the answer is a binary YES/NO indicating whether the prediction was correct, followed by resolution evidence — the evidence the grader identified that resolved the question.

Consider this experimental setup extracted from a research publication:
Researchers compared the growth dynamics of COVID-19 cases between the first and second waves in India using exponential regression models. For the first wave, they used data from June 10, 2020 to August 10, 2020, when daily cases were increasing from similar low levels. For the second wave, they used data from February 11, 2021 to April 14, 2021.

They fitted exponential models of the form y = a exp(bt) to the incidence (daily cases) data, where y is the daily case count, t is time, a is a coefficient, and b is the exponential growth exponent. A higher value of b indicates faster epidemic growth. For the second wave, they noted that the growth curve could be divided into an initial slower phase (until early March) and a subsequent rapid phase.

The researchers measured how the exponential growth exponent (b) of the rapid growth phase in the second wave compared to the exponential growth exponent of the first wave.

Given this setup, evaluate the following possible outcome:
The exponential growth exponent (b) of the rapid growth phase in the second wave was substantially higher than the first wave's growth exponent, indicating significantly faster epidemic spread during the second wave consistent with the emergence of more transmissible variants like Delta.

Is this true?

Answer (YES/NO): YES